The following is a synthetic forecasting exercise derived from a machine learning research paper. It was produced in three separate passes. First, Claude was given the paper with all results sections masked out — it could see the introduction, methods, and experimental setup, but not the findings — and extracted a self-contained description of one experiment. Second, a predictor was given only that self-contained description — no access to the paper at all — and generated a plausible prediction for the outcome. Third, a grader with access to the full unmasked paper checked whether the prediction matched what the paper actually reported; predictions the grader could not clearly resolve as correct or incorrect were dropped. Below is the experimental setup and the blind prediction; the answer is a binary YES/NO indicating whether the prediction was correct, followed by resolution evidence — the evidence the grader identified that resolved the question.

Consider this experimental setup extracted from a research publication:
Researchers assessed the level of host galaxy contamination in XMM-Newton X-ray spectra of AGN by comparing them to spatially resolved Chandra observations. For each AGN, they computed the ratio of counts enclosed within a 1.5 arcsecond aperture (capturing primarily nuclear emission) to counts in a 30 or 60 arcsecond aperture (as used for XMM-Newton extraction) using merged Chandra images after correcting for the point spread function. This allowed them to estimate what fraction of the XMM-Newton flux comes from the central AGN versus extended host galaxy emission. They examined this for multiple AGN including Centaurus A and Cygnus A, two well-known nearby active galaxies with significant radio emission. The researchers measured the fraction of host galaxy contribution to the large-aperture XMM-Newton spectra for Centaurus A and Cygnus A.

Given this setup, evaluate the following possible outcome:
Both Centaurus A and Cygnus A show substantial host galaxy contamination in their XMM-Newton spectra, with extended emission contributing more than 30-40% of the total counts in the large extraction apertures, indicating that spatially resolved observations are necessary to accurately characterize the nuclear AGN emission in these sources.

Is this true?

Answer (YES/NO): YES